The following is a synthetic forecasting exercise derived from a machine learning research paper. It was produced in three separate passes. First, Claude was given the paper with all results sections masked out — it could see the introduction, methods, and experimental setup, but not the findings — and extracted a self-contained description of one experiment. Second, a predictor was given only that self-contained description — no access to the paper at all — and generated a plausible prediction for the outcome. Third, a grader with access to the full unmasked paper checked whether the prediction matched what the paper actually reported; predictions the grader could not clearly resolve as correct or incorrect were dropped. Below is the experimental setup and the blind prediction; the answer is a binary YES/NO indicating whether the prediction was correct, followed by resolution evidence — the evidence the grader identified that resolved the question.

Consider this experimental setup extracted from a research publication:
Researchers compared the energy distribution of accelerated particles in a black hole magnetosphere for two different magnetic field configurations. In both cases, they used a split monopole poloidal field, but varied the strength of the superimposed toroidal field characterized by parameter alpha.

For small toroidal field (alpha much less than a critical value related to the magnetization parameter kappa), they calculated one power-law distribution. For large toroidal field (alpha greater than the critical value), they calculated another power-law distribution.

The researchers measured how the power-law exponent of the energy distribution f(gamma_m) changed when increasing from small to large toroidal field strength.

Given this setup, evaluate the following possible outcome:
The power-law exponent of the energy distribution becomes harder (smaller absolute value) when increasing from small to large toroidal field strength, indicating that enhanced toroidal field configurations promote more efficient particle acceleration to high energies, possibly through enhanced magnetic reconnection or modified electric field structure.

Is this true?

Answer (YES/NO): NO